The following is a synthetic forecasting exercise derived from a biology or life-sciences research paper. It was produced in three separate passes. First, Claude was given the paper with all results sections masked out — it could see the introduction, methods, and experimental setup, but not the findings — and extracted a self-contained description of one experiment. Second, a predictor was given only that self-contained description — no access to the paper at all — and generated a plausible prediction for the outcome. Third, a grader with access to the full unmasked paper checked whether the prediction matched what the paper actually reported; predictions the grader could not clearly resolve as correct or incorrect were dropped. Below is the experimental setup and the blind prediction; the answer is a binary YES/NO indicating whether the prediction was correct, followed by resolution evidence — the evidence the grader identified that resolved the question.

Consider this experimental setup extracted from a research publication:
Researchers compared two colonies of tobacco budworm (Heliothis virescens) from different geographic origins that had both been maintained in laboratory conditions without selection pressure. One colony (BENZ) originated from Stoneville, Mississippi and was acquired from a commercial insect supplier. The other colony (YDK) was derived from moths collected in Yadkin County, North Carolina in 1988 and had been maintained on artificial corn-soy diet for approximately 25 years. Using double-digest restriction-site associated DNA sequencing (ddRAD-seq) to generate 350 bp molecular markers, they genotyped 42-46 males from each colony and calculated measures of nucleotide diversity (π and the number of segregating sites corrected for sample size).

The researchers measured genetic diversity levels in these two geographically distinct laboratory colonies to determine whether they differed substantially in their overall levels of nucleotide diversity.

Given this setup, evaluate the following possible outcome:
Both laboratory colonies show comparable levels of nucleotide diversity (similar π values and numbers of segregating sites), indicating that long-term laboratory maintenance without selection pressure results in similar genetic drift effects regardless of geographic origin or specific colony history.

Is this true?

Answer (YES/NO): NO